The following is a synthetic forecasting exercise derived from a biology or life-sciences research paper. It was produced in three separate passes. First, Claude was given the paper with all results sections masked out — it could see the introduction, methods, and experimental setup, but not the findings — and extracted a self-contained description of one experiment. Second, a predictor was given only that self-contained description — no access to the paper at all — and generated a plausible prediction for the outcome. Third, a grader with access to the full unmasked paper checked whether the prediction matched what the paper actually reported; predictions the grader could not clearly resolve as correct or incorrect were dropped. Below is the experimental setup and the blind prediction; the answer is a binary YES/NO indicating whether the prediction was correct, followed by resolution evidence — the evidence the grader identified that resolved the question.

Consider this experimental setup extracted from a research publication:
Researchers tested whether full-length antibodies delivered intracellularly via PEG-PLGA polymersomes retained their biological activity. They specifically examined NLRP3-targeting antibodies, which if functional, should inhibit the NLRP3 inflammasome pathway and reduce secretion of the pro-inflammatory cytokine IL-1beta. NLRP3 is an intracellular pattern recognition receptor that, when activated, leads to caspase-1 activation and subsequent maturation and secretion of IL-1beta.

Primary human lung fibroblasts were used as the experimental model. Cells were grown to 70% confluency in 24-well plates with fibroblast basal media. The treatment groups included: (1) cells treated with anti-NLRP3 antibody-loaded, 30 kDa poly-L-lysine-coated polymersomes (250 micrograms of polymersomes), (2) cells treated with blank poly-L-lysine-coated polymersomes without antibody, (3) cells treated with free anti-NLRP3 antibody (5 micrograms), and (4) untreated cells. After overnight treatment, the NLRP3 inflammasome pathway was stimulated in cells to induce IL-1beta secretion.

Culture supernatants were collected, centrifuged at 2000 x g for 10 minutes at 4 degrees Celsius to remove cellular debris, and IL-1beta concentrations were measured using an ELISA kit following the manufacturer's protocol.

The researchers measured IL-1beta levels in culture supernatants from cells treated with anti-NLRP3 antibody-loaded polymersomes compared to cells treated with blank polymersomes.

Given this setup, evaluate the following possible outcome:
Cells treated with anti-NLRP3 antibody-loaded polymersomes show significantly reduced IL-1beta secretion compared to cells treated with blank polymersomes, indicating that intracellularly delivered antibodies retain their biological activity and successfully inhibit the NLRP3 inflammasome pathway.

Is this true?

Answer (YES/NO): YES